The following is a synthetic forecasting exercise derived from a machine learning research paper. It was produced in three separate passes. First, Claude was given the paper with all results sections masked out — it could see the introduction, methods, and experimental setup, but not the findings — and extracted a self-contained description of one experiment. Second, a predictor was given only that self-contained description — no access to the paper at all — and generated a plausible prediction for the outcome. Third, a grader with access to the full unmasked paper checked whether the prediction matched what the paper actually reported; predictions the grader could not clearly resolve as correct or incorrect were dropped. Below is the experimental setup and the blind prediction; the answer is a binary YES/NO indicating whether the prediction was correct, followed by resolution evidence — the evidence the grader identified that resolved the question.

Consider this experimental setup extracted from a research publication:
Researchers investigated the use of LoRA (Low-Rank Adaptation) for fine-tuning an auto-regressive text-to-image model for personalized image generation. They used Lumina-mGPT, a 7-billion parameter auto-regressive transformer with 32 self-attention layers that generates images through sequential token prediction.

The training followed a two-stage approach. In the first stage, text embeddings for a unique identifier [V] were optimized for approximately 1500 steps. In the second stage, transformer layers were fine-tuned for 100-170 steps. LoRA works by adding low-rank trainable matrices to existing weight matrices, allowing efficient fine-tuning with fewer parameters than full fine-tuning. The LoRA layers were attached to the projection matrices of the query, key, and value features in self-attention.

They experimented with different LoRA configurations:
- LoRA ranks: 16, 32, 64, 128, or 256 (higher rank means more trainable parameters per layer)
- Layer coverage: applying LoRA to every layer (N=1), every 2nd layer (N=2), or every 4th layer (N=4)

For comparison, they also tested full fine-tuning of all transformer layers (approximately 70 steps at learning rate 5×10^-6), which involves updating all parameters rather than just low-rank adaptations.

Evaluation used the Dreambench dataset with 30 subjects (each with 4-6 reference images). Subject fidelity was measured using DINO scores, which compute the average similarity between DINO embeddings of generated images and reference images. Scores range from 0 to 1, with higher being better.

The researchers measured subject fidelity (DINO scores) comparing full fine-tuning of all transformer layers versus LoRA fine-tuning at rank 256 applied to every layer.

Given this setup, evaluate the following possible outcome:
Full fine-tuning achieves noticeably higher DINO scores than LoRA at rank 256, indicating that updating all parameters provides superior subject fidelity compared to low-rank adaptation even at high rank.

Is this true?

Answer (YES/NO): YES